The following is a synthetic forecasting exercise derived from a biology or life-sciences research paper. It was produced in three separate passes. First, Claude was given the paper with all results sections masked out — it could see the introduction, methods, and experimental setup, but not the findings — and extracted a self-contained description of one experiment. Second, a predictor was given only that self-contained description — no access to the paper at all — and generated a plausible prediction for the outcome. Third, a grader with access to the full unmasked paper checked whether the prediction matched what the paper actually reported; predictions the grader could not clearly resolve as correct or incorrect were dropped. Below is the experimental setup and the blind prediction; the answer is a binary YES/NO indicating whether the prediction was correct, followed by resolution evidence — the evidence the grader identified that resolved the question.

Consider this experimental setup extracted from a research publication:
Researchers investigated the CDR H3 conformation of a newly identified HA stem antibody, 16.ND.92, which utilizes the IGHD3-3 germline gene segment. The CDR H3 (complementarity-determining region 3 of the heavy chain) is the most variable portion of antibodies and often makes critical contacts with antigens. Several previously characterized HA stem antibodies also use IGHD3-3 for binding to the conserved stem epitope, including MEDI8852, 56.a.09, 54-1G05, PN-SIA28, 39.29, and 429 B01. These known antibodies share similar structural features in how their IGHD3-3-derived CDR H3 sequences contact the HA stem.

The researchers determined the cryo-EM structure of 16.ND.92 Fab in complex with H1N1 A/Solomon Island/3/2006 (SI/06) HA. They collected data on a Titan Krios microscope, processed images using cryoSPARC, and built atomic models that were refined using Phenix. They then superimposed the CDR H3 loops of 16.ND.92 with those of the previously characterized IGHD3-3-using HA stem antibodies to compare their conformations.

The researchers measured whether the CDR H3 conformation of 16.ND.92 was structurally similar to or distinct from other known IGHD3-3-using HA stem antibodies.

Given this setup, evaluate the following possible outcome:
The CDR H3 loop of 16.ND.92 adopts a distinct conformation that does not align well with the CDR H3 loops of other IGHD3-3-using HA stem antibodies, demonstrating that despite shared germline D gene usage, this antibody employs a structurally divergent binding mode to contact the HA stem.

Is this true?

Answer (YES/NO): YES